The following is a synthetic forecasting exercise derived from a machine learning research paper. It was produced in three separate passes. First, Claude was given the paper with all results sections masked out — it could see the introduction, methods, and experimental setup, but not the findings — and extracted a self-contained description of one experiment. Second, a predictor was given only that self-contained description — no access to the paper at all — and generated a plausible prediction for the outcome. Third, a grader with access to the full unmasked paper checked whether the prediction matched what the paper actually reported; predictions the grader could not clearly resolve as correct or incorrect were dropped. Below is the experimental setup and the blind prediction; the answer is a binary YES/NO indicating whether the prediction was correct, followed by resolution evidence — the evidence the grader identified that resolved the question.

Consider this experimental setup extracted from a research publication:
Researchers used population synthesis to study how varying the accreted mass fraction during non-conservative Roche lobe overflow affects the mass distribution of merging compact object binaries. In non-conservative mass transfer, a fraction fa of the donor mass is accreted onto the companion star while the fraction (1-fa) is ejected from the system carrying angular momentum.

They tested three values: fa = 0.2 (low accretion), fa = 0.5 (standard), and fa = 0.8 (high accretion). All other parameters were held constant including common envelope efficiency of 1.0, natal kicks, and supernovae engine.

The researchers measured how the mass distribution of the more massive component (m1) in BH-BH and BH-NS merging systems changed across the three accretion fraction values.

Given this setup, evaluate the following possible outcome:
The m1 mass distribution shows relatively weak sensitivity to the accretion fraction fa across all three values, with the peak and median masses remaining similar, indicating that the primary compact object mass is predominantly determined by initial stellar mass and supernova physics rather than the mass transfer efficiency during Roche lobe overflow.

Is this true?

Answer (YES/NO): YES